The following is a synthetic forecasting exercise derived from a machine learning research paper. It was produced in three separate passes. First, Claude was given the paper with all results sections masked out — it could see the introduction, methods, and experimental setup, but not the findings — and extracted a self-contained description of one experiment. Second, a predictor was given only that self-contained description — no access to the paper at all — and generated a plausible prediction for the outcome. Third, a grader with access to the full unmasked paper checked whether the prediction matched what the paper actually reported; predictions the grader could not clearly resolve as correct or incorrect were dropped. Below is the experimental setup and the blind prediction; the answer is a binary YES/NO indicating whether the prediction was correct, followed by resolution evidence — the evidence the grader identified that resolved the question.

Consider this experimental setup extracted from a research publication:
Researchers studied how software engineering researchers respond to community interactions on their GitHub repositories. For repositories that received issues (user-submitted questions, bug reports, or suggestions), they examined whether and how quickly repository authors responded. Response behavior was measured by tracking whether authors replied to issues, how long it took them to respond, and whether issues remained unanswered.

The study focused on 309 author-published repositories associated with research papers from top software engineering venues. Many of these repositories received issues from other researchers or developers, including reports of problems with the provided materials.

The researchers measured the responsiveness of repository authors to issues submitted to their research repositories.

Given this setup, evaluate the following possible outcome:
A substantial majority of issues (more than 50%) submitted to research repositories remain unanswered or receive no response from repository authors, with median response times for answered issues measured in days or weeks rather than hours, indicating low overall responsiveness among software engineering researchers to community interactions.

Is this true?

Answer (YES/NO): YES